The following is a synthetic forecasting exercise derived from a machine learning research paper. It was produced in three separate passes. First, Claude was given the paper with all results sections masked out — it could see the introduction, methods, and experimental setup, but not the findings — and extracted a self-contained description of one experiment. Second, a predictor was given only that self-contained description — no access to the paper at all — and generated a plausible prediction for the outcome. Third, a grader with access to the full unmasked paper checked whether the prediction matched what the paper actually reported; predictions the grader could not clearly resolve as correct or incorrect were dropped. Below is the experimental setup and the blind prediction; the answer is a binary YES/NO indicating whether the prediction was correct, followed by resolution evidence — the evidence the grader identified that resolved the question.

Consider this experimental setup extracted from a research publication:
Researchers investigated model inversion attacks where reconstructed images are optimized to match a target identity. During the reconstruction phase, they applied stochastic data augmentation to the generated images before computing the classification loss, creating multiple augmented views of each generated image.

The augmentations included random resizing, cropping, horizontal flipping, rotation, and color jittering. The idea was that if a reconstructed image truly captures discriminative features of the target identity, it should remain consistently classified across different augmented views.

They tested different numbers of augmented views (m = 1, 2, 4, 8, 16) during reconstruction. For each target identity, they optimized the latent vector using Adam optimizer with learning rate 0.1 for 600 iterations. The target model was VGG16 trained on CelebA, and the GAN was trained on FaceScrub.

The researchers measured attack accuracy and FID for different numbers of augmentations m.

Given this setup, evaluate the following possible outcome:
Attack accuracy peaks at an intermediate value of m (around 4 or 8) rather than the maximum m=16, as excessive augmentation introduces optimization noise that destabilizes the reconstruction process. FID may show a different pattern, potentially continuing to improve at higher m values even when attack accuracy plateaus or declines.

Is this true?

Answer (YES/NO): NO